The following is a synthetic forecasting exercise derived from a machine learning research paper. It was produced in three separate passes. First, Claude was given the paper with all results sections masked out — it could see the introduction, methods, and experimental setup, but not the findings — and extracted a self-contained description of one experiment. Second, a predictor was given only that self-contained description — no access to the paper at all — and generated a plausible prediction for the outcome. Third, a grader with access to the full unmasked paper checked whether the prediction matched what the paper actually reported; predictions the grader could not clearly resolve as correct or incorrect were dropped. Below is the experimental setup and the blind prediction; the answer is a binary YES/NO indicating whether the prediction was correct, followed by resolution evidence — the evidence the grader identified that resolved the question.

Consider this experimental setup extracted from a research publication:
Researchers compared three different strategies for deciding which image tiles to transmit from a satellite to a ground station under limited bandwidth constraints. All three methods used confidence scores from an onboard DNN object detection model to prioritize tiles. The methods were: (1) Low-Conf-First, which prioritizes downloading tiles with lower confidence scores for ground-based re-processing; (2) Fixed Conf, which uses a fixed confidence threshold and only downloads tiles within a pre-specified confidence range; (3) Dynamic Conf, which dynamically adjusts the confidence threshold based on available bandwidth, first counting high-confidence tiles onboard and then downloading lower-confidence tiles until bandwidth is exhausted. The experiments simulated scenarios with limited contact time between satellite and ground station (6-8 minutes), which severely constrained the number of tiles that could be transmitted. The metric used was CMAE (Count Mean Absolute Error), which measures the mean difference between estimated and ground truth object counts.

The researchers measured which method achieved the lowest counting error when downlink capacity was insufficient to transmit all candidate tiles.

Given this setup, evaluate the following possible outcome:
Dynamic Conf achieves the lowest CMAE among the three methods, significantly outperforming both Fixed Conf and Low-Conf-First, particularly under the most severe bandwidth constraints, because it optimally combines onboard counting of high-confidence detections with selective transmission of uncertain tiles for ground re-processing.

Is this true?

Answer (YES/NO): NO